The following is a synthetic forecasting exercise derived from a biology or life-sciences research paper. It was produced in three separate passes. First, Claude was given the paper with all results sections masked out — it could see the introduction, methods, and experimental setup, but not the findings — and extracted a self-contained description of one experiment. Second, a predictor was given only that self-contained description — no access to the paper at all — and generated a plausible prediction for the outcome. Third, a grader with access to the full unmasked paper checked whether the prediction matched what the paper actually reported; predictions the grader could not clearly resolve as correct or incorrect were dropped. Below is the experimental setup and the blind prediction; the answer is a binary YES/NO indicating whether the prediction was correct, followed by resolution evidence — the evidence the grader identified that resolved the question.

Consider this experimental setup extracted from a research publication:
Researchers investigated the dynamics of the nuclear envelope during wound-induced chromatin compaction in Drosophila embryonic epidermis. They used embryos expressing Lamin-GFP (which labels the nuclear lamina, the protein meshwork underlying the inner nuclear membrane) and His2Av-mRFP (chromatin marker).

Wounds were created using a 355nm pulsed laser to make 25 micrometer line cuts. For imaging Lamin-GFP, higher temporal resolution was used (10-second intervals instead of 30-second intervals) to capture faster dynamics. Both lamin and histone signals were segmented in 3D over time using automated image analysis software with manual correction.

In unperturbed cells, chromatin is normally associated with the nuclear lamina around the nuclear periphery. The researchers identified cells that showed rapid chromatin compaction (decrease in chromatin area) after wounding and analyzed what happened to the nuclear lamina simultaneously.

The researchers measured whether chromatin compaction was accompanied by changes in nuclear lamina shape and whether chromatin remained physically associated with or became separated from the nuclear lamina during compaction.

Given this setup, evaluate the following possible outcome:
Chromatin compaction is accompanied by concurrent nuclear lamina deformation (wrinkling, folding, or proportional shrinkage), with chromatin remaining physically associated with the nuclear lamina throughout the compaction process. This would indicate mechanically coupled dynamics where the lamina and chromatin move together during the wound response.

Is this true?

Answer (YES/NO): NO